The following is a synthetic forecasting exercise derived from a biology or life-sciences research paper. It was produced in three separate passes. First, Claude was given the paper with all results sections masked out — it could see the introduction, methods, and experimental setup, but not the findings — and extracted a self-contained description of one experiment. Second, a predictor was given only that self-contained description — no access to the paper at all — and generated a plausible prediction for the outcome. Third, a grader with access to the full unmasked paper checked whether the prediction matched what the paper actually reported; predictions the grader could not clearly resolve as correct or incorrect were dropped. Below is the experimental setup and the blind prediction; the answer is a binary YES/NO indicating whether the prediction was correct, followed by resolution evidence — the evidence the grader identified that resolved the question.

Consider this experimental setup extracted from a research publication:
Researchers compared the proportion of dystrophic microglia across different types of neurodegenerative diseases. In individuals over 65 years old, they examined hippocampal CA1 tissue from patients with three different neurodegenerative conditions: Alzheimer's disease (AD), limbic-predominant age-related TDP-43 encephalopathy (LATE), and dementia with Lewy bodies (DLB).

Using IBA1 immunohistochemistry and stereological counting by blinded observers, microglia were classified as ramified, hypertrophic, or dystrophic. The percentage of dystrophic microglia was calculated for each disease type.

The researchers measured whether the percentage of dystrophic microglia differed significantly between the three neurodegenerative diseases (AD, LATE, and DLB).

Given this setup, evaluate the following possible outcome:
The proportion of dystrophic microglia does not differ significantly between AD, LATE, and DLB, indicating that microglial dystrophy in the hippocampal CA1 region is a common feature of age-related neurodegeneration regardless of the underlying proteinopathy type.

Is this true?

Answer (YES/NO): YES